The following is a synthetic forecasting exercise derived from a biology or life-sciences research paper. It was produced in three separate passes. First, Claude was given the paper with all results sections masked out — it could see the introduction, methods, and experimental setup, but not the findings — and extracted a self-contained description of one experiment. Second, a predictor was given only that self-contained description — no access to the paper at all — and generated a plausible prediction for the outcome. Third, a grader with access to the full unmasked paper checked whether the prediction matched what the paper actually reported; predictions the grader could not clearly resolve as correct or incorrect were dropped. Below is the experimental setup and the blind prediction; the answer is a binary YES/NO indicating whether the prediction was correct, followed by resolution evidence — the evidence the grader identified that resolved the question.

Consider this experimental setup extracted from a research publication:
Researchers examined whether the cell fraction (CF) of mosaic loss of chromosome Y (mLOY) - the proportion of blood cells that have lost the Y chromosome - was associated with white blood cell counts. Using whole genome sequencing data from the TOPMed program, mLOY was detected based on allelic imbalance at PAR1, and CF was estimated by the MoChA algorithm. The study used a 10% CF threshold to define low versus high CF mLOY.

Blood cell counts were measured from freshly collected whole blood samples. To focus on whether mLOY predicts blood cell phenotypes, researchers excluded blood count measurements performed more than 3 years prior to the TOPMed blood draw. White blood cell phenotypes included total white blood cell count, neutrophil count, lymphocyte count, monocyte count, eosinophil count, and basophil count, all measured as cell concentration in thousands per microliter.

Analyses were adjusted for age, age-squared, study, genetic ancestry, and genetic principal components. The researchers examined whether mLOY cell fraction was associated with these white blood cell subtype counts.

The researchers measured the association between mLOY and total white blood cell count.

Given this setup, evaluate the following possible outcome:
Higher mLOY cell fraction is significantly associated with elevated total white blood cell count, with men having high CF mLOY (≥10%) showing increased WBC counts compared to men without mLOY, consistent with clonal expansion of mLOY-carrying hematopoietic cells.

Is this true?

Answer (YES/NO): YES